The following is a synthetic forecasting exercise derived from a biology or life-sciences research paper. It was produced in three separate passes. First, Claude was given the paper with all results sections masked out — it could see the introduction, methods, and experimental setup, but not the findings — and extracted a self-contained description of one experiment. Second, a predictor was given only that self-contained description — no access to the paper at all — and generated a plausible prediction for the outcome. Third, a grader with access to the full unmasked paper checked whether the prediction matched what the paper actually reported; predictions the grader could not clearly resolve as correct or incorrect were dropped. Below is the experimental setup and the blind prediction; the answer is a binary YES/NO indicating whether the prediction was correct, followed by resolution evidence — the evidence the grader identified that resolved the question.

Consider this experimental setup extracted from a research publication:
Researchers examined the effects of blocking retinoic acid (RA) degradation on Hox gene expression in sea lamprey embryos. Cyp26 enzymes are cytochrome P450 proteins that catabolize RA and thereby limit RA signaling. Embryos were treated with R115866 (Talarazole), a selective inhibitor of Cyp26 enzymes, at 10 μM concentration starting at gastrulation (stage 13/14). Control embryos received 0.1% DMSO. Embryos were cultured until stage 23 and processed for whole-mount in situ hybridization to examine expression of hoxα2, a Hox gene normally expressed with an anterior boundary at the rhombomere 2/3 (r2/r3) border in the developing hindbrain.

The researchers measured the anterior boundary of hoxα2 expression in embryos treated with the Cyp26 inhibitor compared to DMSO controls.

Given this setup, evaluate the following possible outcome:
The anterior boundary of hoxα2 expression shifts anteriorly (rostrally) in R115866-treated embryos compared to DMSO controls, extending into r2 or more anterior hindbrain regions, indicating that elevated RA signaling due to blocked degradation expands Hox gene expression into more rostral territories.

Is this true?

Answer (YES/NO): YES